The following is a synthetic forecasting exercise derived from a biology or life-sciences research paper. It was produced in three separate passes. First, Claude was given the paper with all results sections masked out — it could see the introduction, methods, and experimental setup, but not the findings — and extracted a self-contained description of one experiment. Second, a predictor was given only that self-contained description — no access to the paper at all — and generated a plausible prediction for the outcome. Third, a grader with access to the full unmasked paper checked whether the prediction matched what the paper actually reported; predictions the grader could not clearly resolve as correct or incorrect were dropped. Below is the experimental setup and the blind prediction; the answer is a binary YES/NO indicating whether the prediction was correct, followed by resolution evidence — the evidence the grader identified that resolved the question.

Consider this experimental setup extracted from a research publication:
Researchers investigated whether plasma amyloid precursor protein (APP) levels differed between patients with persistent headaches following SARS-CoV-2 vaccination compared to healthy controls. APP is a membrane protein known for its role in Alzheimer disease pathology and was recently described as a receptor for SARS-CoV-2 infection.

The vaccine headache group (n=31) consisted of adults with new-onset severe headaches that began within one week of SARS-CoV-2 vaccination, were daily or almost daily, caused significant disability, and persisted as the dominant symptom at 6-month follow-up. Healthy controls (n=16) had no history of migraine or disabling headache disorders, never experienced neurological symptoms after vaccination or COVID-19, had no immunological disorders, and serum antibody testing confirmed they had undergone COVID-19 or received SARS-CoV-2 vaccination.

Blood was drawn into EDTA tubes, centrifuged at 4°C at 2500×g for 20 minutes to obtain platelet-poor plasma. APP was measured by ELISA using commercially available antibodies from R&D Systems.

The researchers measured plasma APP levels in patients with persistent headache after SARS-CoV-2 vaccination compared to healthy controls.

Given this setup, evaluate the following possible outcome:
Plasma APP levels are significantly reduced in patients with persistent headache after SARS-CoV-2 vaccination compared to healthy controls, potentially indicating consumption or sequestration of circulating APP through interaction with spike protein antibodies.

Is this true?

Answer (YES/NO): NO